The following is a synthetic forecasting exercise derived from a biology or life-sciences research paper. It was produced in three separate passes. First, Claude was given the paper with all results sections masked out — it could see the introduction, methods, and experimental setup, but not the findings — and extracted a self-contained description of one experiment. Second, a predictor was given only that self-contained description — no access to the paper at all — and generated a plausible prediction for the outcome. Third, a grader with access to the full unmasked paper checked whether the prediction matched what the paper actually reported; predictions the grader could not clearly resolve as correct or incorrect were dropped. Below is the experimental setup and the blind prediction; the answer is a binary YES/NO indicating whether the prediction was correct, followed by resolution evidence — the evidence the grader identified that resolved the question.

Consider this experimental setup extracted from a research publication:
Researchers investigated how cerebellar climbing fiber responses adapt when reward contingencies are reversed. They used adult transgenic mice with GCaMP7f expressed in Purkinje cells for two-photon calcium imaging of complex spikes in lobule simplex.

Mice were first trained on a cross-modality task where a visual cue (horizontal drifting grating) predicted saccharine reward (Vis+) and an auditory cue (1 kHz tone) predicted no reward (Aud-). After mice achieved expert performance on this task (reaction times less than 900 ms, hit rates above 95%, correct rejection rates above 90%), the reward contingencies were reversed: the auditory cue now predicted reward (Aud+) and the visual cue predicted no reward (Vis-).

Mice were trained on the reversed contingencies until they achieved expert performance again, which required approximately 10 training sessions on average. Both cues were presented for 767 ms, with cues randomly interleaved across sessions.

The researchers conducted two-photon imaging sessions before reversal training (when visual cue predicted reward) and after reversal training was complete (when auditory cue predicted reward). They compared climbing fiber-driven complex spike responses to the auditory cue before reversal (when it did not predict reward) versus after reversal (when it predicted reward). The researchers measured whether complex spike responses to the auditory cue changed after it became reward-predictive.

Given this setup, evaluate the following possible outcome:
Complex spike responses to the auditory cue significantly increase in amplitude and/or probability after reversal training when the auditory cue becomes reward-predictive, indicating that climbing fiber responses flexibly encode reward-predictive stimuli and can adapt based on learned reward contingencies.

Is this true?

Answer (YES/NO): YES